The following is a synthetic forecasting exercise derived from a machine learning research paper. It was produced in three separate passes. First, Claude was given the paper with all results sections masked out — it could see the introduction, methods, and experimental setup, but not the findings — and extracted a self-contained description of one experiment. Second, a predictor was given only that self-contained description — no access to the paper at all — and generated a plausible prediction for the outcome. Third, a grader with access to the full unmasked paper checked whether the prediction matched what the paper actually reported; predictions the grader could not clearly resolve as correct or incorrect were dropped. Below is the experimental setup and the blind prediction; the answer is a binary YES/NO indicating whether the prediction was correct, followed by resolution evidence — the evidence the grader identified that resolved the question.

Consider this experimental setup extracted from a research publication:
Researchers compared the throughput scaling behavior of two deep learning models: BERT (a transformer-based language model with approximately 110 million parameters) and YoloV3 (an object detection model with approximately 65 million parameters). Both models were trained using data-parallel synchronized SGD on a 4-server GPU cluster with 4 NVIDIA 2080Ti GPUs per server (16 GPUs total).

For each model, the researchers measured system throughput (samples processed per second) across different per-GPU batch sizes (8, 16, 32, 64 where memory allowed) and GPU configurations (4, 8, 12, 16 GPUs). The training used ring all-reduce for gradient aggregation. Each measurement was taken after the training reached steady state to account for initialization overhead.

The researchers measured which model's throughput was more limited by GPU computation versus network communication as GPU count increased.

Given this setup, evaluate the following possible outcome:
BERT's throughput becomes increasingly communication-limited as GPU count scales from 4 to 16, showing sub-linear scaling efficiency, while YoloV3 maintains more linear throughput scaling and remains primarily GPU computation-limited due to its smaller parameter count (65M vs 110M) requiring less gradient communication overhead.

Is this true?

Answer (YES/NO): NO